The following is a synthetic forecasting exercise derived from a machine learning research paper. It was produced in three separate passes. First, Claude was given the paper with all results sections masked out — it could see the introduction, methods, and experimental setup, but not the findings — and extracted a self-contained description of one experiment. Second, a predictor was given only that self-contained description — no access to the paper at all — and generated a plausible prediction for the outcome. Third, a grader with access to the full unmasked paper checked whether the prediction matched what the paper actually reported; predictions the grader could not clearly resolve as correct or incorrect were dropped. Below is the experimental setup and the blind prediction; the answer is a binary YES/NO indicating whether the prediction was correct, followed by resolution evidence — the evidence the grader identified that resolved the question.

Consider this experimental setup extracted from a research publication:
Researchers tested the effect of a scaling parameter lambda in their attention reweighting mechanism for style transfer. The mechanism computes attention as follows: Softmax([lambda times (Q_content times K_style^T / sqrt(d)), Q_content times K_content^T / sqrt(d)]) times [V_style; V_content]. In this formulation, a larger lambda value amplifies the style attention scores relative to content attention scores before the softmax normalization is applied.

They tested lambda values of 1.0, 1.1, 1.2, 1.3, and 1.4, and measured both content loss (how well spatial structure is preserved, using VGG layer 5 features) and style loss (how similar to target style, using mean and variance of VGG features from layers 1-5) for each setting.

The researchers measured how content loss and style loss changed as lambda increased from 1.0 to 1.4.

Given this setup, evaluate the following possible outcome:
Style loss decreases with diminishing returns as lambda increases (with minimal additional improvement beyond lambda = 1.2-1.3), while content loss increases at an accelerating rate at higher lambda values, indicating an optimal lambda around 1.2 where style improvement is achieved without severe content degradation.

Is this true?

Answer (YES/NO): NO